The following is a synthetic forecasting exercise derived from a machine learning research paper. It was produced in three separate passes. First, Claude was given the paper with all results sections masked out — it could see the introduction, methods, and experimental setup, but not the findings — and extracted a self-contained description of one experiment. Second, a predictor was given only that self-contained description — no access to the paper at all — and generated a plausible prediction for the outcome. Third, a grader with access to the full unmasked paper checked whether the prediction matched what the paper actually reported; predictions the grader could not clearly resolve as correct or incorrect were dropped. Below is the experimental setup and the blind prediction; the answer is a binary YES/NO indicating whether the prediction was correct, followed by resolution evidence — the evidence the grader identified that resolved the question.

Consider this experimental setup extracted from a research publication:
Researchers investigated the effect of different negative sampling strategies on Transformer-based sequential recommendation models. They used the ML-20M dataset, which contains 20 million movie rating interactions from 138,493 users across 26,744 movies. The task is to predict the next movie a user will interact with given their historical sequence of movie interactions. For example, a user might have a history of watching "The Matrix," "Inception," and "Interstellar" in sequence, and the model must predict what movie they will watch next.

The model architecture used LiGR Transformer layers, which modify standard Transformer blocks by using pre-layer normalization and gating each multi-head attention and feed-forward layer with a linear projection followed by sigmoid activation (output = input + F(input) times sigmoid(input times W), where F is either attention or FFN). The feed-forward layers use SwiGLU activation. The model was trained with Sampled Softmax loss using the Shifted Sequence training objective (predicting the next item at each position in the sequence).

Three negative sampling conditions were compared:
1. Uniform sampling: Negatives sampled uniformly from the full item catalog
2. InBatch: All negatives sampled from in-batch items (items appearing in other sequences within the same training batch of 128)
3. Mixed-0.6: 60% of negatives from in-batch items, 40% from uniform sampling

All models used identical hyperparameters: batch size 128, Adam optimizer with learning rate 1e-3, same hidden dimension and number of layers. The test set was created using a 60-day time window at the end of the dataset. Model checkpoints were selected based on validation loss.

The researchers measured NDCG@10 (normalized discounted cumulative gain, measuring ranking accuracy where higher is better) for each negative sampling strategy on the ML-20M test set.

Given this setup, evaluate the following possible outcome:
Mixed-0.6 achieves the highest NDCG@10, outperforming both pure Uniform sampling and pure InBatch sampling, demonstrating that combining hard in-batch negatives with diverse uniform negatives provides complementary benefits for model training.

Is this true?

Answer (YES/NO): NO